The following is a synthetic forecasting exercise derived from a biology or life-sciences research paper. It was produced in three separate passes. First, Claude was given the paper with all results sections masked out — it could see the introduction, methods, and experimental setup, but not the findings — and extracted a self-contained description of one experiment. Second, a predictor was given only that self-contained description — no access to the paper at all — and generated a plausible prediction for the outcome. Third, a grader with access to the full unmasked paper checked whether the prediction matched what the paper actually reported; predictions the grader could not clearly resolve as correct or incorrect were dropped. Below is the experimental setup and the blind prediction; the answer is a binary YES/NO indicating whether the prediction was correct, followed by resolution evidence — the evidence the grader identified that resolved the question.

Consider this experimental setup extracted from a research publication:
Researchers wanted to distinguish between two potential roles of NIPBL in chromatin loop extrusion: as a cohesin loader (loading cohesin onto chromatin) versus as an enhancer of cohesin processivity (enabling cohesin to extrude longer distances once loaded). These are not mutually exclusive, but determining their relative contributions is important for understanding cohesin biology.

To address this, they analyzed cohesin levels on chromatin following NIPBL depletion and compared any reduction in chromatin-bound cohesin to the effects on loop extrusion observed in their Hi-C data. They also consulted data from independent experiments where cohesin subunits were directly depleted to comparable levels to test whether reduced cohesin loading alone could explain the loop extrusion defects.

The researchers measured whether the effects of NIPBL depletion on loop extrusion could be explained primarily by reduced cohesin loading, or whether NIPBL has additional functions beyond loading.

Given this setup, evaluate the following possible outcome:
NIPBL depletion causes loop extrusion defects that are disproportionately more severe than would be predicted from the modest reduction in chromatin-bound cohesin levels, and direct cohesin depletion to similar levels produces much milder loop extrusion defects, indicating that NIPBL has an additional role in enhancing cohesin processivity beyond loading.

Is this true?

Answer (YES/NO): YES